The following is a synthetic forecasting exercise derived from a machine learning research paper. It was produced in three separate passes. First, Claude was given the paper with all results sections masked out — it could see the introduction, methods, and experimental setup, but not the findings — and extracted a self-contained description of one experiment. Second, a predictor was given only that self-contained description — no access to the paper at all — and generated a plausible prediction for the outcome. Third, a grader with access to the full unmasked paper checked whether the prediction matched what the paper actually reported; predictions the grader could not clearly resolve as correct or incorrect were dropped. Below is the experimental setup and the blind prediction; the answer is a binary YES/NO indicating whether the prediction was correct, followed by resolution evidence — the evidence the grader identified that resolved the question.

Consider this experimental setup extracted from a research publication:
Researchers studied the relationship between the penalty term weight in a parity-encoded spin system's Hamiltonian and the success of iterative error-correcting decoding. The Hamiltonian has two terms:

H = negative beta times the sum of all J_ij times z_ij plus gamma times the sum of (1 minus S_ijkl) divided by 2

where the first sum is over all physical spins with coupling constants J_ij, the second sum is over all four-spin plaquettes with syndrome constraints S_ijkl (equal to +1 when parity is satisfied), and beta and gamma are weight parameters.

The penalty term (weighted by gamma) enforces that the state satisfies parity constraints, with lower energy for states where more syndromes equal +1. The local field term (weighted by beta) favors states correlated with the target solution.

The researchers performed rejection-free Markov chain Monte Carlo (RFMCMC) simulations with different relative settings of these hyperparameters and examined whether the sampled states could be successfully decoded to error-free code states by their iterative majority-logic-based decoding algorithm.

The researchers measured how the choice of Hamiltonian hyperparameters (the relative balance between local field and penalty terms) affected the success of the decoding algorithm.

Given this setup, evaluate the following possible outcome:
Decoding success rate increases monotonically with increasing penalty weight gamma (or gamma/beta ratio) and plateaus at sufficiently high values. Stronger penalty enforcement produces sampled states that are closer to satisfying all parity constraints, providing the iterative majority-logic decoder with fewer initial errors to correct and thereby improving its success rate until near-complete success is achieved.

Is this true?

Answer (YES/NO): NO